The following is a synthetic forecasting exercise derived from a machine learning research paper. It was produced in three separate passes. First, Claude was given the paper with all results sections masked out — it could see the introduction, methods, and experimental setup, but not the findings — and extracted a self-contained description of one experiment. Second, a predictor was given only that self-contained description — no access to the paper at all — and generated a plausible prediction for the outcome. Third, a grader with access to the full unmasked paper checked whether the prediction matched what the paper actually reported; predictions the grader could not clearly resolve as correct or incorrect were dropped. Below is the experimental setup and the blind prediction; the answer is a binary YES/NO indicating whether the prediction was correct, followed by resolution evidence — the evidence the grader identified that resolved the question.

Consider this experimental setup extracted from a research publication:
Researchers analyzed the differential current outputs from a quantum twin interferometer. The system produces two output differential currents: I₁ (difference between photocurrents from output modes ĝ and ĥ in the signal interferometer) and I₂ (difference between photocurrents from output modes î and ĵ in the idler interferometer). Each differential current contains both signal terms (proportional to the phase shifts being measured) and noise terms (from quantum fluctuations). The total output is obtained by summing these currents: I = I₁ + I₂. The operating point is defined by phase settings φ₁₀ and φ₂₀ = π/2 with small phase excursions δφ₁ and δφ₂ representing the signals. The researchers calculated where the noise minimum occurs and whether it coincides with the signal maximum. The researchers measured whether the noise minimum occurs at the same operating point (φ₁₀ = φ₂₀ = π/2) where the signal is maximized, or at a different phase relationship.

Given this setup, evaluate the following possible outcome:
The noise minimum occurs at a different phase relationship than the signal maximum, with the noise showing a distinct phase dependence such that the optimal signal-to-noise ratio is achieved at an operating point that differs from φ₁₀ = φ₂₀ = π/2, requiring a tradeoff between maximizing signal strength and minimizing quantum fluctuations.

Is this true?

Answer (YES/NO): NO